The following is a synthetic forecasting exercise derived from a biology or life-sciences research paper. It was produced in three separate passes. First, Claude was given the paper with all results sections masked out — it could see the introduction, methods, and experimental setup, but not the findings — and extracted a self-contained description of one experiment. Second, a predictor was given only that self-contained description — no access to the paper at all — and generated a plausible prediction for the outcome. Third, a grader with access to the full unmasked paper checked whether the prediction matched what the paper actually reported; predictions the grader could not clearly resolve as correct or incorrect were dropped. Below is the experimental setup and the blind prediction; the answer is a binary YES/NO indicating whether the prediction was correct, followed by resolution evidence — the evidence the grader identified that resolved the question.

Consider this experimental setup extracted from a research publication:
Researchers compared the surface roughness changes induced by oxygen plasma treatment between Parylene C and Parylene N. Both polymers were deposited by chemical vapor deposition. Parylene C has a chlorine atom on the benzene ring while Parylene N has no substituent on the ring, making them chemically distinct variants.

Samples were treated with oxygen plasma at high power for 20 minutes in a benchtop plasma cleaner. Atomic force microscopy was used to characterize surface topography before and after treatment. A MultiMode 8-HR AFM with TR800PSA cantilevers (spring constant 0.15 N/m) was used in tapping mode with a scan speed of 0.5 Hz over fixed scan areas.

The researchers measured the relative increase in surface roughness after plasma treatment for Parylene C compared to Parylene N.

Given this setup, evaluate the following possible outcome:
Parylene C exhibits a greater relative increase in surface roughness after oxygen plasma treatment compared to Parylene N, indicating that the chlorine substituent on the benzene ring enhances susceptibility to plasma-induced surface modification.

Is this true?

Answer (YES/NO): YES